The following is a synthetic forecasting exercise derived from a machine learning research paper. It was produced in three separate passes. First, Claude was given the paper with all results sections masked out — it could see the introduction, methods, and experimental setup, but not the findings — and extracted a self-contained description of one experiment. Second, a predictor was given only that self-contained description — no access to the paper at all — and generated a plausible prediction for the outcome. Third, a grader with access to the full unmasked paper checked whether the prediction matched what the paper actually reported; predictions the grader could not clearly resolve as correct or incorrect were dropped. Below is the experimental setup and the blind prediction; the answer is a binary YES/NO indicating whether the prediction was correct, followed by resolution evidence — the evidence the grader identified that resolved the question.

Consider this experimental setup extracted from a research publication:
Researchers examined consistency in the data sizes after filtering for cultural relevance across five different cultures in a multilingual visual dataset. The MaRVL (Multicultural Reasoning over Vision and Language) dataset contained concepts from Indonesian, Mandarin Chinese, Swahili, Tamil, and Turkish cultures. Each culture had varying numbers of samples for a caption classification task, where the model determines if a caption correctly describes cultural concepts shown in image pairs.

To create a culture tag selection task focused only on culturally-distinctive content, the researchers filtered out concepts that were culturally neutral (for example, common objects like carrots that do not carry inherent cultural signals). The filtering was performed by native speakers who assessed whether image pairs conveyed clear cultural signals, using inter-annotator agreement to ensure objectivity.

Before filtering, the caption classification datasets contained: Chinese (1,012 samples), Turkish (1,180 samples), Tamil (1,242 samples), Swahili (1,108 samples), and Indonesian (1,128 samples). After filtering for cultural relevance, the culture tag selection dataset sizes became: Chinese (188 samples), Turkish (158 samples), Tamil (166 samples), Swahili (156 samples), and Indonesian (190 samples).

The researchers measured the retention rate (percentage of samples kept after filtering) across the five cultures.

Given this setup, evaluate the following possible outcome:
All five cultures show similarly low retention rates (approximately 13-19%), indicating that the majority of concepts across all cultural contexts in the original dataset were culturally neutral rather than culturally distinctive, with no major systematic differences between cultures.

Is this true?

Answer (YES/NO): YES